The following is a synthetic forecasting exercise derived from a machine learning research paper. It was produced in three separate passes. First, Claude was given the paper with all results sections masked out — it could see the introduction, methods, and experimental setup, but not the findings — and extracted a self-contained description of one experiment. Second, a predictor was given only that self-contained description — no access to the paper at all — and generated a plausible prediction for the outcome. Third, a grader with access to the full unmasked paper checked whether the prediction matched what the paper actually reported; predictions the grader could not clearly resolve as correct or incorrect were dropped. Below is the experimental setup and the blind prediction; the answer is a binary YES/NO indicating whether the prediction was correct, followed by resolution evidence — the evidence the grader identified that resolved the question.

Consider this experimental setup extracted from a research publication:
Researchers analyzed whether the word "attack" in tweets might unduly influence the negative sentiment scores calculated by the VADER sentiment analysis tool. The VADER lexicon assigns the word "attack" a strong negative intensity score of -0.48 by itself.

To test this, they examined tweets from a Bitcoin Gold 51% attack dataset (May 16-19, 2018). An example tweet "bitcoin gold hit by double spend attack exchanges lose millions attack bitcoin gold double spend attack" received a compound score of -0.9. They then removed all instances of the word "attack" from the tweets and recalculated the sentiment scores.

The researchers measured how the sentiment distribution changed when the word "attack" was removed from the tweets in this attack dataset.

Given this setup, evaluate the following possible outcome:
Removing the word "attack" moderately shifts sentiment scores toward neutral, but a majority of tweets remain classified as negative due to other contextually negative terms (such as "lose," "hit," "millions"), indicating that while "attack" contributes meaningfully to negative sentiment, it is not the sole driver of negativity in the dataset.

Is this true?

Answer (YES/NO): YES